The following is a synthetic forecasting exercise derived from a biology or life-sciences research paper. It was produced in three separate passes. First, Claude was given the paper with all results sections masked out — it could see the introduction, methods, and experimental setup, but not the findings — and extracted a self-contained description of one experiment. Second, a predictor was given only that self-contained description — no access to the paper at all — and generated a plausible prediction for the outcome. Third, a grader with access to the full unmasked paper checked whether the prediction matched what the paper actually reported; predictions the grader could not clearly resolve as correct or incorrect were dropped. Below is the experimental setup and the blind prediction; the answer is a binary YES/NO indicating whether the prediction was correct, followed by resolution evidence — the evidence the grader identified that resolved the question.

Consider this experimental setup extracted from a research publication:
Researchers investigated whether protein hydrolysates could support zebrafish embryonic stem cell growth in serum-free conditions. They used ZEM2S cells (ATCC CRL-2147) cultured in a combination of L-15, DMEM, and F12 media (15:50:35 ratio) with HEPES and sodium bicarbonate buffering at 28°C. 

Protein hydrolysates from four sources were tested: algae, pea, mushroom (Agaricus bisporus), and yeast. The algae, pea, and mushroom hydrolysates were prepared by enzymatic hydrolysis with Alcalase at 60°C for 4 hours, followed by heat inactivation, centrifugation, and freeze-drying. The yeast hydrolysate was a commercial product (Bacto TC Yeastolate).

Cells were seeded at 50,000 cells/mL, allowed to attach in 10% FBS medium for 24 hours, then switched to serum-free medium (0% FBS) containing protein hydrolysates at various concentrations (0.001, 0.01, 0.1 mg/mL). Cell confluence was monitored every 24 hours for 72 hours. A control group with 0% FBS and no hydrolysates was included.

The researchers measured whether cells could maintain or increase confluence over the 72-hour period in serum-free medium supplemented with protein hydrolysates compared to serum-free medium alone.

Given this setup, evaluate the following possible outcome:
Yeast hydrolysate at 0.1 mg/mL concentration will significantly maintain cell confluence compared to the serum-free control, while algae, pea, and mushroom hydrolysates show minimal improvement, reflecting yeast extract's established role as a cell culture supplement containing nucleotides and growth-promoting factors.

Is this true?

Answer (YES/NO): NO